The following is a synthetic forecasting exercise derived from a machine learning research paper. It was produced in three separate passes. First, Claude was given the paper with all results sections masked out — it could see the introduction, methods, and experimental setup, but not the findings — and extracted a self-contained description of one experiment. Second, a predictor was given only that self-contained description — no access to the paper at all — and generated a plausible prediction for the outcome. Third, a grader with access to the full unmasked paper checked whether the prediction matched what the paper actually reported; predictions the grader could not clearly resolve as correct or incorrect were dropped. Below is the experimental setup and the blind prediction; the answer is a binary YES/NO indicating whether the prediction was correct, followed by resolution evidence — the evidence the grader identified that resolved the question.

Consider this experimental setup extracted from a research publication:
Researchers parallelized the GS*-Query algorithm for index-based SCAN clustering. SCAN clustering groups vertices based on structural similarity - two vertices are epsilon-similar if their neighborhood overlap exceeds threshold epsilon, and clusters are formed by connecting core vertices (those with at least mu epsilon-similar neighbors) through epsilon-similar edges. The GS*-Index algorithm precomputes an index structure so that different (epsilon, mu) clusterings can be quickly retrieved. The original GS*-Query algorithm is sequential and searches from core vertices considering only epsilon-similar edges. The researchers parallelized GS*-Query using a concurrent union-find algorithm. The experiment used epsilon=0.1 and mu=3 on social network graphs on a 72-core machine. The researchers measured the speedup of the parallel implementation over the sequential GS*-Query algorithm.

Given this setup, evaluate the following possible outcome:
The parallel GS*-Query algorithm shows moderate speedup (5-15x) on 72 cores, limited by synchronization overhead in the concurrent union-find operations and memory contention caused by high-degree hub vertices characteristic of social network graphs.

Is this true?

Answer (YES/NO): NO